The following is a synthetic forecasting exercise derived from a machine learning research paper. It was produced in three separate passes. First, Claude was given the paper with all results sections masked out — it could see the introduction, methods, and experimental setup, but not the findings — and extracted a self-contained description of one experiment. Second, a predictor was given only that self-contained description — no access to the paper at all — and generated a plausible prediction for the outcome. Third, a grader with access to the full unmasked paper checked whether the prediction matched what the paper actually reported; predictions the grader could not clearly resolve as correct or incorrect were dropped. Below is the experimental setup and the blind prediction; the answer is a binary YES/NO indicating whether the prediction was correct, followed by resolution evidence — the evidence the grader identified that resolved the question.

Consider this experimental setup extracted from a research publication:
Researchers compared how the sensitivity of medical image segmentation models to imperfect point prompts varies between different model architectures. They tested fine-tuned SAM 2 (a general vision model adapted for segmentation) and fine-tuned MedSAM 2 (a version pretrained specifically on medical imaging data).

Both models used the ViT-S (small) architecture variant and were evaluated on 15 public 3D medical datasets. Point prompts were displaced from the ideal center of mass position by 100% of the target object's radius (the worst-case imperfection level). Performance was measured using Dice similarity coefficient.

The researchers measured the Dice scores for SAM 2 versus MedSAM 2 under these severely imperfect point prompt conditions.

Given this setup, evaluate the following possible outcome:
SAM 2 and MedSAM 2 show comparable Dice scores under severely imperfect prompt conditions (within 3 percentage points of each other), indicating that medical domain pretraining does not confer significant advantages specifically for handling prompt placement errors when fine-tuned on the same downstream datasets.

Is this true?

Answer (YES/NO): NO